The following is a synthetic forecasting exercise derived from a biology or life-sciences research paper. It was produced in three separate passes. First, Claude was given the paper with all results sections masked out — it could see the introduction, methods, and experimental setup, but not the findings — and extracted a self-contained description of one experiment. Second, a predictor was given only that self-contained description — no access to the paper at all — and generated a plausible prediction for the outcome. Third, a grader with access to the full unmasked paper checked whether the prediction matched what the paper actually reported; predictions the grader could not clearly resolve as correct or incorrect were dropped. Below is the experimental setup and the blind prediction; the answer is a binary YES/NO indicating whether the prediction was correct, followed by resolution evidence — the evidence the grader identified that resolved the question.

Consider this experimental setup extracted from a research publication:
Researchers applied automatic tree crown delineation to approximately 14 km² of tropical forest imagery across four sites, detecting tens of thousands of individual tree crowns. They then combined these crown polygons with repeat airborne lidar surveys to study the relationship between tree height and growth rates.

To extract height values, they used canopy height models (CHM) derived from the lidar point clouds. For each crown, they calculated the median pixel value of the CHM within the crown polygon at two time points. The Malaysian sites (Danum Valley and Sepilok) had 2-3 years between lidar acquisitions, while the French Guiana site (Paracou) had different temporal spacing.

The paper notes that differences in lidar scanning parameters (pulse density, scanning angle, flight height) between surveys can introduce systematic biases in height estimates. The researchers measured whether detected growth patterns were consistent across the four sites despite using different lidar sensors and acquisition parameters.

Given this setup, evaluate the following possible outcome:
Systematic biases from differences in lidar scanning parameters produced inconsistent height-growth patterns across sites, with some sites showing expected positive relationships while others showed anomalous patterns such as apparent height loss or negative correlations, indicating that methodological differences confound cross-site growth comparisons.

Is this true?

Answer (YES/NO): NO